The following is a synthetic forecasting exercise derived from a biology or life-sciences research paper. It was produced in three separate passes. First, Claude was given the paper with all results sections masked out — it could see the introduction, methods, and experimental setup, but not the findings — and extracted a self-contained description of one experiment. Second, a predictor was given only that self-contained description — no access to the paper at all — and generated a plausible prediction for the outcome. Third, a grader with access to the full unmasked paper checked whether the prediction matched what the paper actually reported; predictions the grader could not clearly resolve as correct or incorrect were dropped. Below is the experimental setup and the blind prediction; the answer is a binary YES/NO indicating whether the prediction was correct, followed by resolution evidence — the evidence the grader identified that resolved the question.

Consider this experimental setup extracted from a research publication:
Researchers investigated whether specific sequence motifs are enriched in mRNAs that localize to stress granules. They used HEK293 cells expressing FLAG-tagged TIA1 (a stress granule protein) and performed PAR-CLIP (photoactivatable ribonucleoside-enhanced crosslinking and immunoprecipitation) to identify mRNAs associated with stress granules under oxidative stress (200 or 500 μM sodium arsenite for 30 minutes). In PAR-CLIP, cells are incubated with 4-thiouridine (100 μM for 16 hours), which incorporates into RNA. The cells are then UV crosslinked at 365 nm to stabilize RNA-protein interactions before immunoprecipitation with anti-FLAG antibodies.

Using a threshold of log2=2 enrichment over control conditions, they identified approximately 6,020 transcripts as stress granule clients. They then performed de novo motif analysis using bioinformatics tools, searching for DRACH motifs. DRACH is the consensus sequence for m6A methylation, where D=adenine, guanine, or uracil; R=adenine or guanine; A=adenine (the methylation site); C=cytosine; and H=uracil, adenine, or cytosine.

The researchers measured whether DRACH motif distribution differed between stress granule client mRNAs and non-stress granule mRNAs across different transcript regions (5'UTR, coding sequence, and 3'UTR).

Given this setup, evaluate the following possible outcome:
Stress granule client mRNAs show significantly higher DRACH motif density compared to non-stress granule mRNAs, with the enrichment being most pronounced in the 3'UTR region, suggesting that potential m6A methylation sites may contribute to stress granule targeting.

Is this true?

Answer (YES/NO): NO